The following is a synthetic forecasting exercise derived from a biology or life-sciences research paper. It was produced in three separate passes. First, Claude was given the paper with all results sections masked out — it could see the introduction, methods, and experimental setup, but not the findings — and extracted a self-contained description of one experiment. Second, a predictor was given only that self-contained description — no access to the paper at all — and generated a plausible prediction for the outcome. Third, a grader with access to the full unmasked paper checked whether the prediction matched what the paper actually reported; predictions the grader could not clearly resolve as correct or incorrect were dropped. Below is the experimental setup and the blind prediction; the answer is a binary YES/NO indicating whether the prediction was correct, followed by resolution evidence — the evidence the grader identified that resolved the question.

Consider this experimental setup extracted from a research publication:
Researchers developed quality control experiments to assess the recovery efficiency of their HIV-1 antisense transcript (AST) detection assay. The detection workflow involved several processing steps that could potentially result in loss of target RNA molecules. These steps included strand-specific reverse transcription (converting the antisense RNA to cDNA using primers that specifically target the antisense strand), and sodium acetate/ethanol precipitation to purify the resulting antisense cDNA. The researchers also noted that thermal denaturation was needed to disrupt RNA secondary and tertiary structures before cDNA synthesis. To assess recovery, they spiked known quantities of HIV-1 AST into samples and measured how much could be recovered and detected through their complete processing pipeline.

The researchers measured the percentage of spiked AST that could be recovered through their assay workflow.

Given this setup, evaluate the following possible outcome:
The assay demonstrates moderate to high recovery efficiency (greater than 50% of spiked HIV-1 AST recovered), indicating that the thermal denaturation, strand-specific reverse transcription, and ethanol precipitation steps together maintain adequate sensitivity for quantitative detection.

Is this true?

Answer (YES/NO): NO